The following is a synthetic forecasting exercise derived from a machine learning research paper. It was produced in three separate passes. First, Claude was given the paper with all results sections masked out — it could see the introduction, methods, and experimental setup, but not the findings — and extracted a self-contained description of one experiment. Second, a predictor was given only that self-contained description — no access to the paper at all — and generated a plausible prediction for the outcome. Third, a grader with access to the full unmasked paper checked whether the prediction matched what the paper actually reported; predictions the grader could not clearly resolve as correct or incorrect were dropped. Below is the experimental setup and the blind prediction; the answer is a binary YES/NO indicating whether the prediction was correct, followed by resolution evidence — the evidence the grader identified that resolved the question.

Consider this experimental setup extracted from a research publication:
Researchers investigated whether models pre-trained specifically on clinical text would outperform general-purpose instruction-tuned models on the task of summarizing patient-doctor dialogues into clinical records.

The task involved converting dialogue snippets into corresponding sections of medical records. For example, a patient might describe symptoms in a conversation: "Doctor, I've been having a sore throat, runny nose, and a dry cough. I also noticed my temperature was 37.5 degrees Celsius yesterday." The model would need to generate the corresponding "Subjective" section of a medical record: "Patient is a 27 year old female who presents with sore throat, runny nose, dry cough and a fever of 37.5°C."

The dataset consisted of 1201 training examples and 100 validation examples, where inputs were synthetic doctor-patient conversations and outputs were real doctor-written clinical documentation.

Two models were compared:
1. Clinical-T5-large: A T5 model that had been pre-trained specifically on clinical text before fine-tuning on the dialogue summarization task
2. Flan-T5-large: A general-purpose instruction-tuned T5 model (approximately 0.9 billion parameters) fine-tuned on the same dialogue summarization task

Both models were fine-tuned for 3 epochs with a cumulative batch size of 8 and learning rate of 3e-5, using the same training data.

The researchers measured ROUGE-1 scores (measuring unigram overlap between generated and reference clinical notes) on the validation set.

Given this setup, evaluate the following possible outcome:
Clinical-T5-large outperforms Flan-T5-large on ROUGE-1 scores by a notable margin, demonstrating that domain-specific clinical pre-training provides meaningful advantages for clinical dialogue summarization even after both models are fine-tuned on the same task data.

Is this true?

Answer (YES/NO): NO